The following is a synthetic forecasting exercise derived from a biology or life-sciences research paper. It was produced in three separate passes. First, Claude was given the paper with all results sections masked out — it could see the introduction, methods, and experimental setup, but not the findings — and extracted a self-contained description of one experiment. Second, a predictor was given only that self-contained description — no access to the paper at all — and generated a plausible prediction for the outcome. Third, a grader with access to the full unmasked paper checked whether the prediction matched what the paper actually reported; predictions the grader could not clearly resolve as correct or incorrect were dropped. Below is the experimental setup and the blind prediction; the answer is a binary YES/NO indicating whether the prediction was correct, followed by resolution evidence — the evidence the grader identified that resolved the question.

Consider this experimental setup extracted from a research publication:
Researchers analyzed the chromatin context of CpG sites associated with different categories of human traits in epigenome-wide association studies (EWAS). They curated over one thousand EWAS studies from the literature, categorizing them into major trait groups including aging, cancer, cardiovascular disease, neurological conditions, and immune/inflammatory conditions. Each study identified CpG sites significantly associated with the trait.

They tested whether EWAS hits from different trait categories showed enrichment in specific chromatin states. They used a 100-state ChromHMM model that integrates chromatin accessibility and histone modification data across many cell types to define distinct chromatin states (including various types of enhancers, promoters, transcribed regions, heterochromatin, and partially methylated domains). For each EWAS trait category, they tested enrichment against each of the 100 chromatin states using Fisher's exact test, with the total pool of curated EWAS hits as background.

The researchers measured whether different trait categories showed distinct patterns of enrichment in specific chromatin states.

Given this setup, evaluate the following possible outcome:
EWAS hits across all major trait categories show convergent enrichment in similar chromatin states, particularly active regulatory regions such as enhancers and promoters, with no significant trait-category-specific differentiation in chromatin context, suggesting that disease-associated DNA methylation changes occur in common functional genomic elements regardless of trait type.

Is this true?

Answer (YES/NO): NO